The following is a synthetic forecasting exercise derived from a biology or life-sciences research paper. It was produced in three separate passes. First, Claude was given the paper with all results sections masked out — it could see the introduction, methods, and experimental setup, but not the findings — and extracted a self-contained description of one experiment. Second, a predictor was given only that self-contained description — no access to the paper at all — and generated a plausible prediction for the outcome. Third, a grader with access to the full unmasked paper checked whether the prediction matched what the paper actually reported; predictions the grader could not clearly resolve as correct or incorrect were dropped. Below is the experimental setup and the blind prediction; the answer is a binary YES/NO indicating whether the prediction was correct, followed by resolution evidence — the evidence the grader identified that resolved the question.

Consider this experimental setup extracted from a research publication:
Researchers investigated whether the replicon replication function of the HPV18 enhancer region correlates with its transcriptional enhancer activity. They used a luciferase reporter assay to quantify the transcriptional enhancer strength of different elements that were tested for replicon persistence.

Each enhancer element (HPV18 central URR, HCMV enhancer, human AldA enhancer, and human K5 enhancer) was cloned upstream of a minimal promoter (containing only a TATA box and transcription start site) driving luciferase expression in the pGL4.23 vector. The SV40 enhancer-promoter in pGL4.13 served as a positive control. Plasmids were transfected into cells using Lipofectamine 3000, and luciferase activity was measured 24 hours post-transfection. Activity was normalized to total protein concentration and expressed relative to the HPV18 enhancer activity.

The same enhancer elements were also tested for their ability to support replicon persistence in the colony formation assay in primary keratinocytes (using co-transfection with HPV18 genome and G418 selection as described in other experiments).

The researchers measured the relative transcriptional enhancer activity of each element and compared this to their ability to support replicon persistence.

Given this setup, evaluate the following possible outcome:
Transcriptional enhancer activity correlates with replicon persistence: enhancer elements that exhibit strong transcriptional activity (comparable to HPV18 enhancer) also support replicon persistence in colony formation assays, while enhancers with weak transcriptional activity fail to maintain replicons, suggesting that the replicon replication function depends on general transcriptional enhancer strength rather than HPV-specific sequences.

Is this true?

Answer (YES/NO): NO